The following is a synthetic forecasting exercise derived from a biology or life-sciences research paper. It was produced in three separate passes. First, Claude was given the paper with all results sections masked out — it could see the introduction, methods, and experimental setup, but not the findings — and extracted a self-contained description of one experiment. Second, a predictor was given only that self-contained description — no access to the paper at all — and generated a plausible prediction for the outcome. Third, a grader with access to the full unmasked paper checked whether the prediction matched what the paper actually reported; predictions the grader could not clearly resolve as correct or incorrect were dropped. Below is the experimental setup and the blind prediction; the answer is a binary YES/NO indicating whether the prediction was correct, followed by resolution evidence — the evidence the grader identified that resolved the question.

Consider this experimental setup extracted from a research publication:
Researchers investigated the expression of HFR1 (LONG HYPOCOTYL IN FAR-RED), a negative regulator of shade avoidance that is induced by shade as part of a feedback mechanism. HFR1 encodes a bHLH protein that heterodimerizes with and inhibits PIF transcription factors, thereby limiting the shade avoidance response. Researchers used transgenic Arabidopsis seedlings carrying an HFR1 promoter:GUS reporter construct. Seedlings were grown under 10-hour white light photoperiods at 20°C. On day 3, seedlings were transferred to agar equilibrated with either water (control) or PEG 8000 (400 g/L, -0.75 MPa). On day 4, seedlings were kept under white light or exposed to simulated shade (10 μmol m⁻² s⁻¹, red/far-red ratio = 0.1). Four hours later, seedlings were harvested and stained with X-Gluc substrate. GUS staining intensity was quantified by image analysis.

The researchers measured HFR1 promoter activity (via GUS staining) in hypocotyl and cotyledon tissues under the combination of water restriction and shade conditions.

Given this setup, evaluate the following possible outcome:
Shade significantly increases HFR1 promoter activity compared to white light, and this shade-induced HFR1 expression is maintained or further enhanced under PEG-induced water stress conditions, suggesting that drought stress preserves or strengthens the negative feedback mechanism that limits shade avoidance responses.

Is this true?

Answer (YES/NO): YES